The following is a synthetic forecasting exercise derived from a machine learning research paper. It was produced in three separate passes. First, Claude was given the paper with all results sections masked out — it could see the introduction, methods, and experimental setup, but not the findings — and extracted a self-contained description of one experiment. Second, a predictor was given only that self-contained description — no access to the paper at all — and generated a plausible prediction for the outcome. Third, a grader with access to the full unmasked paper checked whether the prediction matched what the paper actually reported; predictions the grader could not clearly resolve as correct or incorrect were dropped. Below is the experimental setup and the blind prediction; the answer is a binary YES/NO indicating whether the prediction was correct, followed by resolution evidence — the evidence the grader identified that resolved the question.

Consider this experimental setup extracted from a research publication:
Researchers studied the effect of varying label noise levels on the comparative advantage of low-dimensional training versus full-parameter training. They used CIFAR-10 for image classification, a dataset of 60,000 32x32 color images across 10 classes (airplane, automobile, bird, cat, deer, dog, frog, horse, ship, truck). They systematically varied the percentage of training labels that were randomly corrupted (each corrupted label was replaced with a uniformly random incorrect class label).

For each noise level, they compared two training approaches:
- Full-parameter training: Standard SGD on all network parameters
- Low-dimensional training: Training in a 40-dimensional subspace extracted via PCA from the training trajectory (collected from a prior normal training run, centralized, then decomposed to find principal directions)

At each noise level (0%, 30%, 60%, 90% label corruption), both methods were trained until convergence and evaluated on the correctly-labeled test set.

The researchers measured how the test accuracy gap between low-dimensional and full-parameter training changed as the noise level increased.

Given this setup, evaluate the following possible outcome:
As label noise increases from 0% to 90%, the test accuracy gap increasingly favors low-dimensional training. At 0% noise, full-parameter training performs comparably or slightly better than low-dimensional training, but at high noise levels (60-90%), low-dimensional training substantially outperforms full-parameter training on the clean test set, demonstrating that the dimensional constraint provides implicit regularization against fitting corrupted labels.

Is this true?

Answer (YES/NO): YES